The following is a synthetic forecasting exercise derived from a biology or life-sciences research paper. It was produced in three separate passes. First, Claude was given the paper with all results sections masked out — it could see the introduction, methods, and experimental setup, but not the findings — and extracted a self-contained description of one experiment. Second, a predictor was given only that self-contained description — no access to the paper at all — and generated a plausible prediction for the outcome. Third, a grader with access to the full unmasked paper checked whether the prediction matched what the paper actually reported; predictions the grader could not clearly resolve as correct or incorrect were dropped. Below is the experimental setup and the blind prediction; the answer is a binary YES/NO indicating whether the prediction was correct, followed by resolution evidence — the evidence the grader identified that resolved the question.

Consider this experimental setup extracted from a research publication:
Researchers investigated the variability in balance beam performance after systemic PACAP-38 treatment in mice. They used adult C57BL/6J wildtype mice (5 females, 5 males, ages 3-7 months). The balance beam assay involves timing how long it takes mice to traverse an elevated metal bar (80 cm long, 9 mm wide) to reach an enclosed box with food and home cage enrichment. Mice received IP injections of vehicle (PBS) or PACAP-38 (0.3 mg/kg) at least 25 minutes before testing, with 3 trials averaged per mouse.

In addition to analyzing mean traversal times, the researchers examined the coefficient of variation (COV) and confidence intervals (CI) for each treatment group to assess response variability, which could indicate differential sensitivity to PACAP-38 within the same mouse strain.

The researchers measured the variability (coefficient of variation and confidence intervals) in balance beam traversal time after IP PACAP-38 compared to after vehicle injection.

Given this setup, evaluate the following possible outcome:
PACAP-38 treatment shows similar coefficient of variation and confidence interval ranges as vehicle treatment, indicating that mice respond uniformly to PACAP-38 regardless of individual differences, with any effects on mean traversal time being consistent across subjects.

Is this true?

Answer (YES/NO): NO